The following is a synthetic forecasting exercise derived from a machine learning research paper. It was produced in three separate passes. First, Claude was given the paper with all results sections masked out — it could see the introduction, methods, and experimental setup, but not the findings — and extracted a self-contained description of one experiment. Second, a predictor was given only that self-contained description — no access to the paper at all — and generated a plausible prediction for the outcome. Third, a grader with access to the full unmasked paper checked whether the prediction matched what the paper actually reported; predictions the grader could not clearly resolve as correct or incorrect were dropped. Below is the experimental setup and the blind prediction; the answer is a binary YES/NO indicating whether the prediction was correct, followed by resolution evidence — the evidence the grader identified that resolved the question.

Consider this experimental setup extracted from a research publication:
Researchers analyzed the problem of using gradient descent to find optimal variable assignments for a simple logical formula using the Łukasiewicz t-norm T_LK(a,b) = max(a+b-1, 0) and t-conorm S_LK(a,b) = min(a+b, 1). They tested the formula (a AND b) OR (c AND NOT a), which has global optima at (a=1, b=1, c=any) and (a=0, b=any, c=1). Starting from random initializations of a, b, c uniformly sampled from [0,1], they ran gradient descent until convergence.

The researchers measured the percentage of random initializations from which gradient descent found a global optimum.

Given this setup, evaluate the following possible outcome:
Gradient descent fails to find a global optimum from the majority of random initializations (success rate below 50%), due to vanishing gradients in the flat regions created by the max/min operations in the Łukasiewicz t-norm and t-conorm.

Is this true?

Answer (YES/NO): NO